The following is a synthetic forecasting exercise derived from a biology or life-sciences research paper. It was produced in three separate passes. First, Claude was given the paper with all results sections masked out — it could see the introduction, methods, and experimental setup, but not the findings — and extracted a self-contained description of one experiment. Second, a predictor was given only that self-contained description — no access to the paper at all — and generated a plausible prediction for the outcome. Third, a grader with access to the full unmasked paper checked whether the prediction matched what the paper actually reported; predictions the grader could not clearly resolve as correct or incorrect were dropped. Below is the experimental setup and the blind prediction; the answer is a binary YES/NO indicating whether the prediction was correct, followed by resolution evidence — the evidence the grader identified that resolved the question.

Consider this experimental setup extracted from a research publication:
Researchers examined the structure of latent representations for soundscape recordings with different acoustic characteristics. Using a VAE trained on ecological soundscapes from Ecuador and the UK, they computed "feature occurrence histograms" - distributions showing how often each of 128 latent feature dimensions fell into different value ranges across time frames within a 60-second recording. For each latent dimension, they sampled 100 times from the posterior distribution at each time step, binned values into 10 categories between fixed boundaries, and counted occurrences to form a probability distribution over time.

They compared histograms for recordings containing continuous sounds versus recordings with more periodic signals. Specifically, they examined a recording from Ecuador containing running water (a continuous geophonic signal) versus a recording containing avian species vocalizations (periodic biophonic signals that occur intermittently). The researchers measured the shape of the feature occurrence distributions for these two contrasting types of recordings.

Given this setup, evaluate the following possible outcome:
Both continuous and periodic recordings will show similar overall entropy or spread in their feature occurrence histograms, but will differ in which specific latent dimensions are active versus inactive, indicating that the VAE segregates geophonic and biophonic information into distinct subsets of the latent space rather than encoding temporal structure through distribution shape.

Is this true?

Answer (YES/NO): NO